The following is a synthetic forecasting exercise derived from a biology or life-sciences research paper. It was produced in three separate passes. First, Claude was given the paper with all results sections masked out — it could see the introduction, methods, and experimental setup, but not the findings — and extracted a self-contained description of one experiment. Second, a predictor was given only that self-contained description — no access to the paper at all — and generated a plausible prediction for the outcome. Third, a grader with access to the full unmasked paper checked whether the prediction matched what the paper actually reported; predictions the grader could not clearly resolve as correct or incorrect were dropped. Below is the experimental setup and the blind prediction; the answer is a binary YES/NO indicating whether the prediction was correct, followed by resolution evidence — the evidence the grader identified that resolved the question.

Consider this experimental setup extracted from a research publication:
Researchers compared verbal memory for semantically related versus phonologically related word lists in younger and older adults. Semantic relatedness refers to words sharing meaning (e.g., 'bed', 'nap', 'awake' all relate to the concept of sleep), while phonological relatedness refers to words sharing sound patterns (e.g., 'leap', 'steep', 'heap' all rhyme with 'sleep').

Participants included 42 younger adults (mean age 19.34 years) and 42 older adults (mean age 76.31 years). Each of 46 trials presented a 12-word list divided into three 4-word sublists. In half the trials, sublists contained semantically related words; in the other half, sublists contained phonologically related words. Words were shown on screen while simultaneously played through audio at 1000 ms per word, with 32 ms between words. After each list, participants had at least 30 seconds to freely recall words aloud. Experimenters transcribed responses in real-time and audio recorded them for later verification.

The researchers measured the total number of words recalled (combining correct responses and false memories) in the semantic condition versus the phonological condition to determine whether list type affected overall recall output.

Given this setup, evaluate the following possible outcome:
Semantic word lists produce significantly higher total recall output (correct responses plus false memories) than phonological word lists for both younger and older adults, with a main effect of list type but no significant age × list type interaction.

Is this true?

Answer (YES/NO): NO